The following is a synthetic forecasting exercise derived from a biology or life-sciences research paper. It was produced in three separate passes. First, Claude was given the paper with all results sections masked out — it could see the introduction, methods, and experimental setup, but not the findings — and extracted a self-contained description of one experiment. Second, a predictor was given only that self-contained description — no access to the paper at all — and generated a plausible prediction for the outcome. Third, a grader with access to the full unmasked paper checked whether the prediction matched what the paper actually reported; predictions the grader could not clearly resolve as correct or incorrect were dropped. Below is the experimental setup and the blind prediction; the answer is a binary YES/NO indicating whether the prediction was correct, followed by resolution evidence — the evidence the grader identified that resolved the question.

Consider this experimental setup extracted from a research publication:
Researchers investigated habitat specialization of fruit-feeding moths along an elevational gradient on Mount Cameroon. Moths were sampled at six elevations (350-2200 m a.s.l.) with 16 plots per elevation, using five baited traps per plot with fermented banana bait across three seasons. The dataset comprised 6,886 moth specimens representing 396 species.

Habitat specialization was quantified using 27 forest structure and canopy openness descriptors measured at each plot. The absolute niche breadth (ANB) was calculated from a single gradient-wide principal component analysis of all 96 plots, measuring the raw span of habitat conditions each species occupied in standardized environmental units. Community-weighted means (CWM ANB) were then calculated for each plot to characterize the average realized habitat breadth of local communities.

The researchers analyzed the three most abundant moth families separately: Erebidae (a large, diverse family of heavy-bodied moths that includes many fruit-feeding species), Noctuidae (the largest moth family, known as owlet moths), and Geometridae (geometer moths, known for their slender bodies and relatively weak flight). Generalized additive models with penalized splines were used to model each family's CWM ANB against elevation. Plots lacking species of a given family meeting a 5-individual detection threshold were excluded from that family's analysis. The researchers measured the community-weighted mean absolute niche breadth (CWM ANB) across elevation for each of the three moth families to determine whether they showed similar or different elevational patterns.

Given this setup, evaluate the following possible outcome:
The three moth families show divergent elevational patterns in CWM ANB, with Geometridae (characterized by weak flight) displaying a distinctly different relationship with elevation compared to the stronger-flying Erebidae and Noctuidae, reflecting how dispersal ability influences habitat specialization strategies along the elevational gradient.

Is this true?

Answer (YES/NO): NO